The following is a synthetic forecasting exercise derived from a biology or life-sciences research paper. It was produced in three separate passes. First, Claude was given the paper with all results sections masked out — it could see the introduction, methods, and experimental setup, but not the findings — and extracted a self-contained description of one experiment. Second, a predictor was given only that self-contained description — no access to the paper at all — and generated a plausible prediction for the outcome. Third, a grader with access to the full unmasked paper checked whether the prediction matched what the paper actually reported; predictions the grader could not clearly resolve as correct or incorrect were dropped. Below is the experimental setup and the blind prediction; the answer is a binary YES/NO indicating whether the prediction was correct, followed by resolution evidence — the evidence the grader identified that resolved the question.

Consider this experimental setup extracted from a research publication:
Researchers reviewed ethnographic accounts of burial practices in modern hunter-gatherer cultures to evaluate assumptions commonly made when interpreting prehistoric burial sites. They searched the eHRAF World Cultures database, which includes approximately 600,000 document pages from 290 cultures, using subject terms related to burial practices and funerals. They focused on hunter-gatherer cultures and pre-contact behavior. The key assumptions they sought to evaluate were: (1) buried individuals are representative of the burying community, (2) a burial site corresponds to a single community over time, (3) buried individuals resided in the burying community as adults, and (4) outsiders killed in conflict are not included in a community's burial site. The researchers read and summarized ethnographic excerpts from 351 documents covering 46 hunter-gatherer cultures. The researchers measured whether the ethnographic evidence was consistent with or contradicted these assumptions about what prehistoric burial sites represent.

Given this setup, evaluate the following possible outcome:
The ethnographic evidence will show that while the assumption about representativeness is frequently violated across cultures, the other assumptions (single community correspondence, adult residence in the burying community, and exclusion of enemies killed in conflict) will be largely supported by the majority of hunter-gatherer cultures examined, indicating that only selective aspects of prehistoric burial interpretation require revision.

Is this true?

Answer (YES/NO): NO